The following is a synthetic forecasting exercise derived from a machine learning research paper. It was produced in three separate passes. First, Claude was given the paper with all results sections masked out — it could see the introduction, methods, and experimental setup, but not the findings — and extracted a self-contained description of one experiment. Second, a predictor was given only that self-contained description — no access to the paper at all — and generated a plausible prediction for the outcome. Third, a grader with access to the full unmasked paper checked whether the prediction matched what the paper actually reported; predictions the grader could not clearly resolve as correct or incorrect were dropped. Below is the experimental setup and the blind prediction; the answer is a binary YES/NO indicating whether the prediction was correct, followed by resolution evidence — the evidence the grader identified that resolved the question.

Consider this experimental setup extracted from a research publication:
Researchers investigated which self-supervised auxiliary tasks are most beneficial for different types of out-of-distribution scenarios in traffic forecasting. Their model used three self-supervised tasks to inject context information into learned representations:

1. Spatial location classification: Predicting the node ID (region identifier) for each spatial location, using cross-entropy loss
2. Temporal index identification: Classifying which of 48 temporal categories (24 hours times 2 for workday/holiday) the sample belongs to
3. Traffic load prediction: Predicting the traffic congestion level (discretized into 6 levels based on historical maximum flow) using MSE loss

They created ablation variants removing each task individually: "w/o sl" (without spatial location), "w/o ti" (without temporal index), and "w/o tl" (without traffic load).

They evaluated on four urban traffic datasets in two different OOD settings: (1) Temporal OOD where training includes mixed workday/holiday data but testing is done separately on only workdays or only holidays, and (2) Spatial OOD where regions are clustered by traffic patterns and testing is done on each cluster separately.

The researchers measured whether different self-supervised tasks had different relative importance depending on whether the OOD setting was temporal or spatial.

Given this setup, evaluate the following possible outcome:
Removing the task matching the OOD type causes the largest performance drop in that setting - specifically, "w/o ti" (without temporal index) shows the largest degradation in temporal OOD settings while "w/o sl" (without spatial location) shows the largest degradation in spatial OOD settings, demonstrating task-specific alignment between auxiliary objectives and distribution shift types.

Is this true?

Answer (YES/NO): YES